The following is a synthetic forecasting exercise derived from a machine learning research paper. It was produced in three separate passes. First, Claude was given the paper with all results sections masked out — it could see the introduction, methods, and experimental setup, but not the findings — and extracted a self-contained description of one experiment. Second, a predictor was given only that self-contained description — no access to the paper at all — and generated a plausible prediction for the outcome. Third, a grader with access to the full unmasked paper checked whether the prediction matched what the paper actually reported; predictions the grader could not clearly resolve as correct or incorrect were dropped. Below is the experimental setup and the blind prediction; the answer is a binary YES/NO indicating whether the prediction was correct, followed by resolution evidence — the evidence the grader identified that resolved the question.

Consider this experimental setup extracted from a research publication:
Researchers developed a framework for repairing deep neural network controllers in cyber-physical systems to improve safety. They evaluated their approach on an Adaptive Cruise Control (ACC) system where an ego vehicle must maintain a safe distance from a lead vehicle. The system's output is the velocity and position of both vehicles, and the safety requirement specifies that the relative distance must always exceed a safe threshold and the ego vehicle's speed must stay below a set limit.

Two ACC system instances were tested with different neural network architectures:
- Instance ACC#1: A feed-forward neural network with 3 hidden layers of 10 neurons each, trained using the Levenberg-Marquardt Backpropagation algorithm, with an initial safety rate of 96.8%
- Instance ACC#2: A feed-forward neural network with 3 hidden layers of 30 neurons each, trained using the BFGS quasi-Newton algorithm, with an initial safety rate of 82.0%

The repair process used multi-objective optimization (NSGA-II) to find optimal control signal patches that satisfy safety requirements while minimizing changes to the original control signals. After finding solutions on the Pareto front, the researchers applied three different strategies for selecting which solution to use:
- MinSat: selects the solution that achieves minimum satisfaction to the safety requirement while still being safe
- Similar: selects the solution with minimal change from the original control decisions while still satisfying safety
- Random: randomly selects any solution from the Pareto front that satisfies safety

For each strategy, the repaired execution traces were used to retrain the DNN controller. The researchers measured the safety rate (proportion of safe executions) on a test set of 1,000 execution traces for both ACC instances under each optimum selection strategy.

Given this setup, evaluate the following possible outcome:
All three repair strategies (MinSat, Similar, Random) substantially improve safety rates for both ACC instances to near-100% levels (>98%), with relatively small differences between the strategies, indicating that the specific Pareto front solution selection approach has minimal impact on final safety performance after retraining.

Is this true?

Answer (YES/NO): NO